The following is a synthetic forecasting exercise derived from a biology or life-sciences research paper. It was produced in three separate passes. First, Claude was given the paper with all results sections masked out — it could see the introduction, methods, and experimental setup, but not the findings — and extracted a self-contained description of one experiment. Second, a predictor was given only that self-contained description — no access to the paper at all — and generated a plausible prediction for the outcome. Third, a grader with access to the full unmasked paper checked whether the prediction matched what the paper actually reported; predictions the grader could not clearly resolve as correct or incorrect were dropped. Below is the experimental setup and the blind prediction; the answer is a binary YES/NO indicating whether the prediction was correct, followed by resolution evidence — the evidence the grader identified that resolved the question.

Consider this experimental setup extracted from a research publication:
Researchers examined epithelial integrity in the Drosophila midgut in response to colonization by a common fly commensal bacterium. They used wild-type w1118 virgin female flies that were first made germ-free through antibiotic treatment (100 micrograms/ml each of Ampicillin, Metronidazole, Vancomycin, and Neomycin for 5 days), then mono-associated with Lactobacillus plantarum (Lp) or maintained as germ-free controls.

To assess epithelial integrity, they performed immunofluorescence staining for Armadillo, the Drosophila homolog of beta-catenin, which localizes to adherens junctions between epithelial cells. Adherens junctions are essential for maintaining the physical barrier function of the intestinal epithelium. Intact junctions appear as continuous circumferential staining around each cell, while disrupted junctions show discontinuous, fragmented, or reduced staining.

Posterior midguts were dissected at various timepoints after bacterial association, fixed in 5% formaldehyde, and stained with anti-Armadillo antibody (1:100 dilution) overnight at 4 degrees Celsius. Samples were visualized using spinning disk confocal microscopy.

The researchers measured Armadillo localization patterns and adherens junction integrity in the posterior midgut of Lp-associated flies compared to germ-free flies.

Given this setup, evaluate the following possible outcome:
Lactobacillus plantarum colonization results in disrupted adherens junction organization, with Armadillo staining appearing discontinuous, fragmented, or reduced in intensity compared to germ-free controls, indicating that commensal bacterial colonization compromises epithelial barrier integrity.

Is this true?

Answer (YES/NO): NO